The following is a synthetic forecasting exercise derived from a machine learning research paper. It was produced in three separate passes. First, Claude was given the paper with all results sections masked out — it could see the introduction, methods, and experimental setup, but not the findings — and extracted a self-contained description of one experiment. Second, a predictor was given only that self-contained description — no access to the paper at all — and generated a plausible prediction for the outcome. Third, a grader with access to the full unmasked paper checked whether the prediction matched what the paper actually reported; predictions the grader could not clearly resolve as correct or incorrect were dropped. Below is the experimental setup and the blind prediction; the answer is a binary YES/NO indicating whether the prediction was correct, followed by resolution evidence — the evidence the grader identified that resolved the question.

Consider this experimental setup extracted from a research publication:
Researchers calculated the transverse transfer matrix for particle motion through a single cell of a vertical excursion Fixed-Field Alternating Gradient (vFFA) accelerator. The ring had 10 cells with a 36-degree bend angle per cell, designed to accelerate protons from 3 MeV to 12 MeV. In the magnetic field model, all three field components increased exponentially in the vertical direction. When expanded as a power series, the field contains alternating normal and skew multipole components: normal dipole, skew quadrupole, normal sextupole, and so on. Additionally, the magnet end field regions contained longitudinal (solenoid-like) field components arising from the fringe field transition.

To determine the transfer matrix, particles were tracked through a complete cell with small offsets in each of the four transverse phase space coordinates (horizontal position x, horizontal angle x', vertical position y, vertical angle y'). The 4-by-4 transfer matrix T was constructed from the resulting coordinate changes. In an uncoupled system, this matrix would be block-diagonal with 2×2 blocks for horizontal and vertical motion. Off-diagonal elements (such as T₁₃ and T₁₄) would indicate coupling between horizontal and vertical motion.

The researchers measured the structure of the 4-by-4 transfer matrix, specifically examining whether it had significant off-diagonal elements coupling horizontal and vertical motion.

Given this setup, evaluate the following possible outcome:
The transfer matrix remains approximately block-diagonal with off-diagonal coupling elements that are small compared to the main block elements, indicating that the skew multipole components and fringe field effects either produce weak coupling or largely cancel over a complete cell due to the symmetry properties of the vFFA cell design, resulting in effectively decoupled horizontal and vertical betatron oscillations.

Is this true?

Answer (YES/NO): NO